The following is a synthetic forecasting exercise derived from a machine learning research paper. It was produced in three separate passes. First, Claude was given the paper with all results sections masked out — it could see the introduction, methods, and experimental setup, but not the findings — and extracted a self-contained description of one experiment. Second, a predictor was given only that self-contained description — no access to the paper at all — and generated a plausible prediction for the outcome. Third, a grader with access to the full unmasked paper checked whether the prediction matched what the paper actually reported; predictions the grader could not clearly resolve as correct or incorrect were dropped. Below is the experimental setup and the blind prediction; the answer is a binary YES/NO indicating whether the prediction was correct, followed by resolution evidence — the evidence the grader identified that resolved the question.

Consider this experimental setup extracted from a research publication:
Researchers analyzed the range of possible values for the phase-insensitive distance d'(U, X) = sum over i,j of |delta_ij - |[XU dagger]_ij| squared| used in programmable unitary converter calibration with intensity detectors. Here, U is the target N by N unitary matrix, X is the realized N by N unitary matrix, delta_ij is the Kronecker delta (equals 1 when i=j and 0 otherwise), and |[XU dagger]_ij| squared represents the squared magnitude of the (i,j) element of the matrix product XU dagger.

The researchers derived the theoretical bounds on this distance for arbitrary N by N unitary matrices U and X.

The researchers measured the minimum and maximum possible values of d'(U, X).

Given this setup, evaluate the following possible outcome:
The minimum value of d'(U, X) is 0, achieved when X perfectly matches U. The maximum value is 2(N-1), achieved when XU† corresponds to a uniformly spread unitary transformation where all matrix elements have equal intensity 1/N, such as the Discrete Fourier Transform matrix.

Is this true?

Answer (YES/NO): NO